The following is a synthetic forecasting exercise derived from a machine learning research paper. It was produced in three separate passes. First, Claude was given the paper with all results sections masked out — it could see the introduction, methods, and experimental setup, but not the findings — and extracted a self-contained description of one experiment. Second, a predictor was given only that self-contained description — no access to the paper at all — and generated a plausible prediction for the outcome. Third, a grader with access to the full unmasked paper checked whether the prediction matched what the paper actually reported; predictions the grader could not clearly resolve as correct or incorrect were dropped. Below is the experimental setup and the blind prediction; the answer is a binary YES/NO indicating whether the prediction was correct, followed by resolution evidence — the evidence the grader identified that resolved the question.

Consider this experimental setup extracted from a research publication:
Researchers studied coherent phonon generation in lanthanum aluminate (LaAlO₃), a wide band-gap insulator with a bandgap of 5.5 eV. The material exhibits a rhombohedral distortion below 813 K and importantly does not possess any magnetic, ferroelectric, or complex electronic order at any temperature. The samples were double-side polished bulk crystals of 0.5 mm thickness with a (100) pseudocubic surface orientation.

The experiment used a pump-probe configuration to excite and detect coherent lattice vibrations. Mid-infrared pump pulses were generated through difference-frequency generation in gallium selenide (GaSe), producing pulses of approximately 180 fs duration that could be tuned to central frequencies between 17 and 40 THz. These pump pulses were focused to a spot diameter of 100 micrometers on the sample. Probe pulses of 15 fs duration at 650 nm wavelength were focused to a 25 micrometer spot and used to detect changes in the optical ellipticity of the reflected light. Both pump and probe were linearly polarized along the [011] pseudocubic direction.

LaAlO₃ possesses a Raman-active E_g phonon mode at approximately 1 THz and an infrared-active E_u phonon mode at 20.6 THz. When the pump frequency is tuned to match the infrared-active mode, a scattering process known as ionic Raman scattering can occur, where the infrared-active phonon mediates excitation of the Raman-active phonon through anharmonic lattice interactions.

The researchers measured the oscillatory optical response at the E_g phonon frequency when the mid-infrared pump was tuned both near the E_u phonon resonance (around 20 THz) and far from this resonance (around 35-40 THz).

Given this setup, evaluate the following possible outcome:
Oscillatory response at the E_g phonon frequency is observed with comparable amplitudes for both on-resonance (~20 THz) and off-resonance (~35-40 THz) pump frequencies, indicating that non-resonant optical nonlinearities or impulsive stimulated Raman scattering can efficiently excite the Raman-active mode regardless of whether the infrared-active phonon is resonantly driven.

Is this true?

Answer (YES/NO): NO